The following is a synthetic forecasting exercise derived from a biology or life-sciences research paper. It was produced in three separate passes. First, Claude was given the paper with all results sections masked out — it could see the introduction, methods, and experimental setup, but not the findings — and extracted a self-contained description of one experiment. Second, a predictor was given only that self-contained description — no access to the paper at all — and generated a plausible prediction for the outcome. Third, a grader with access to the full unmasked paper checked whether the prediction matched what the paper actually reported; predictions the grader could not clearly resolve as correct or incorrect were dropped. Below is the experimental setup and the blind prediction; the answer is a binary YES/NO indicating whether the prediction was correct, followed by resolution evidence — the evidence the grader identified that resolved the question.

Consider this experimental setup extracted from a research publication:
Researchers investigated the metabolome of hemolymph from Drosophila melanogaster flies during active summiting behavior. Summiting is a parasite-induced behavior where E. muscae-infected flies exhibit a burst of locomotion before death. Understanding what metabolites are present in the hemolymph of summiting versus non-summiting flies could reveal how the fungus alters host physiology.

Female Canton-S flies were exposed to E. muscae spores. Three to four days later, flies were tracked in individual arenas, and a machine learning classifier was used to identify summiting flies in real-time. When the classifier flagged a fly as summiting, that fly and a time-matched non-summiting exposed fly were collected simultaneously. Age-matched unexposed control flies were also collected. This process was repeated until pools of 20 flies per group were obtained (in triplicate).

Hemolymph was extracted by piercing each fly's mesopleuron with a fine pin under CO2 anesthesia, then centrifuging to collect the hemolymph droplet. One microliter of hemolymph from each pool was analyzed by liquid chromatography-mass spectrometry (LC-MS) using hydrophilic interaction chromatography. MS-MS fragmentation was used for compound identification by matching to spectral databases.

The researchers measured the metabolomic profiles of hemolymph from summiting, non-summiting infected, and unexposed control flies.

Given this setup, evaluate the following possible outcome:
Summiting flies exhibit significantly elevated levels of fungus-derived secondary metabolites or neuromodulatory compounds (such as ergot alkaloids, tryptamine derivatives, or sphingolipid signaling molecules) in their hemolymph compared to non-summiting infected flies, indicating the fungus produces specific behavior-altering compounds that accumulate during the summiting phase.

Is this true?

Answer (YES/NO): NO